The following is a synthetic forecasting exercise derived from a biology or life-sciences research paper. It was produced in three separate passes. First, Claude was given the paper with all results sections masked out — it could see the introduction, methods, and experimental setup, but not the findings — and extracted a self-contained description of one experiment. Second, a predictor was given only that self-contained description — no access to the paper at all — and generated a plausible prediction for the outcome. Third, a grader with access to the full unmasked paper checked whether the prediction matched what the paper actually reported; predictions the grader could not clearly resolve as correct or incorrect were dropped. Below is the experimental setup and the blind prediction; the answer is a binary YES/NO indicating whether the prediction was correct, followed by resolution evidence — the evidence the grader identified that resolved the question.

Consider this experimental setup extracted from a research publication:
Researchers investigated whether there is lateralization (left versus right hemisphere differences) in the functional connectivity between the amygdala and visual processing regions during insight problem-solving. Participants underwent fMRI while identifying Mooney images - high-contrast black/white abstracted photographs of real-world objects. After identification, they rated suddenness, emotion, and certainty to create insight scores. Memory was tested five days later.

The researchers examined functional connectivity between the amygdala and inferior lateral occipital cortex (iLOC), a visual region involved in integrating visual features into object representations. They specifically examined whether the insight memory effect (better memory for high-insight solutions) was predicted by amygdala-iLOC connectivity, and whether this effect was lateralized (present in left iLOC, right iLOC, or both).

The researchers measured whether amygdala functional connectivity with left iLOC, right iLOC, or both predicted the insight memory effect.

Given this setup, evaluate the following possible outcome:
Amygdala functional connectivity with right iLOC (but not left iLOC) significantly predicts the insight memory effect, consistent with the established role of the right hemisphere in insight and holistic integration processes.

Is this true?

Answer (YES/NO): NO